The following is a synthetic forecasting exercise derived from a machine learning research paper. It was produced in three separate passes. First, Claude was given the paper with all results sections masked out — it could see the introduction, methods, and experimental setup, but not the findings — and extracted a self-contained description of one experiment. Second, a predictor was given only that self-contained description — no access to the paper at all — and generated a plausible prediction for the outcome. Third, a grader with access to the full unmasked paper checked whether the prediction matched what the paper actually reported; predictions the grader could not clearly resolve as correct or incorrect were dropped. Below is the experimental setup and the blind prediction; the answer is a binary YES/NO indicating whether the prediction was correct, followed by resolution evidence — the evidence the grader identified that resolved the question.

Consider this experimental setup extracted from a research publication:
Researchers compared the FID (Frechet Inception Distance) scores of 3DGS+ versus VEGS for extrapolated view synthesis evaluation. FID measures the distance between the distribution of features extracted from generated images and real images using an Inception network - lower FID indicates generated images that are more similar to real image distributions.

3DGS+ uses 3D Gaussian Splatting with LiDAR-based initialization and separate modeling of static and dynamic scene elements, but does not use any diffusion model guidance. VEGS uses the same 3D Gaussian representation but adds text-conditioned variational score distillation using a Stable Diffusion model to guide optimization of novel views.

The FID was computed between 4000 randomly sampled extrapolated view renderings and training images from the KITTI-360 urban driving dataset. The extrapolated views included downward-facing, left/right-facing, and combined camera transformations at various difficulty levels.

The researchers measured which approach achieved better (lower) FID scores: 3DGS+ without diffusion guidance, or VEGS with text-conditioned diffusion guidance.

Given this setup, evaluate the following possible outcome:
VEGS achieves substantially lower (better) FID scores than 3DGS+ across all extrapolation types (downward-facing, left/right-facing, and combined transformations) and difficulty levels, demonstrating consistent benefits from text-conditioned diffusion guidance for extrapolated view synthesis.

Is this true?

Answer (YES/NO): NO